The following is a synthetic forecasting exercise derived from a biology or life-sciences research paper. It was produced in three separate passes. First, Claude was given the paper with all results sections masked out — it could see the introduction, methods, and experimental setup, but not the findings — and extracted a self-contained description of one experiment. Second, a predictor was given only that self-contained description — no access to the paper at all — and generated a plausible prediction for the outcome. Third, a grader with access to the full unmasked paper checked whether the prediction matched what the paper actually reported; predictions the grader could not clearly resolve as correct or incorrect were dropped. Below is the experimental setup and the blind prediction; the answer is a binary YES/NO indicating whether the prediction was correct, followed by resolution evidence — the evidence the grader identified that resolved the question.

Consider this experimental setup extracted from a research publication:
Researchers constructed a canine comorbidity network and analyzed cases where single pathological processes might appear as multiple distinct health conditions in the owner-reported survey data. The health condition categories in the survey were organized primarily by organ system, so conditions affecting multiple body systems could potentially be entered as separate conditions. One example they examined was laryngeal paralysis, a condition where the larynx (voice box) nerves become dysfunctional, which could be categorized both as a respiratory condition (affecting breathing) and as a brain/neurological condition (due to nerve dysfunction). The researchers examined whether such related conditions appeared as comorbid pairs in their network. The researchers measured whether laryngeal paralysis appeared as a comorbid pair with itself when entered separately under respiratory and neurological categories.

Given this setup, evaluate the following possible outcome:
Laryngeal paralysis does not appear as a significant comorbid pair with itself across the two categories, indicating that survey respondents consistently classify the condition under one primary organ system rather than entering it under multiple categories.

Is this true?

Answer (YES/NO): NO